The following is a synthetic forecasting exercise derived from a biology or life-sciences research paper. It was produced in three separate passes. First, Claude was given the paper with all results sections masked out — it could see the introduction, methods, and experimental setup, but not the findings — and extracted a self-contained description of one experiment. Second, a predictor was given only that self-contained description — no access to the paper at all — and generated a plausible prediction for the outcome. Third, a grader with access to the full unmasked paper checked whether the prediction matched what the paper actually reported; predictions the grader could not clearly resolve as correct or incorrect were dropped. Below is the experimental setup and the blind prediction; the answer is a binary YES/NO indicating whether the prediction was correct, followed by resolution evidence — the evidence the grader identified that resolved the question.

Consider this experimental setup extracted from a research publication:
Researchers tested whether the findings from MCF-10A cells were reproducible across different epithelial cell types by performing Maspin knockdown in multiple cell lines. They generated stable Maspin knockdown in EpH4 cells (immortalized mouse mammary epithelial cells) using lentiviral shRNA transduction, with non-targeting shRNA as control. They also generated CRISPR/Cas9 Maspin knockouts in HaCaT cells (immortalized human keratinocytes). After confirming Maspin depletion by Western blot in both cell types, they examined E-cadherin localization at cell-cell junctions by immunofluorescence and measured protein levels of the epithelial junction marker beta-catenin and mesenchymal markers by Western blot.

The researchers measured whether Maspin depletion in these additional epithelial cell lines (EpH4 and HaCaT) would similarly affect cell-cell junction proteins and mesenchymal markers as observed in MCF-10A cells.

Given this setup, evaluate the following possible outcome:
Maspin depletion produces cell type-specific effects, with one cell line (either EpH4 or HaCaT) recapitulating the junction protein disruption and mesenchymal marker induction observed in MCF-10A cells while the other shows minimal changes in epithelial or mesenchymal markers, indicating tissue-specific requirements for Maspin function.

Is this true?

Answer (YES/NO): NO